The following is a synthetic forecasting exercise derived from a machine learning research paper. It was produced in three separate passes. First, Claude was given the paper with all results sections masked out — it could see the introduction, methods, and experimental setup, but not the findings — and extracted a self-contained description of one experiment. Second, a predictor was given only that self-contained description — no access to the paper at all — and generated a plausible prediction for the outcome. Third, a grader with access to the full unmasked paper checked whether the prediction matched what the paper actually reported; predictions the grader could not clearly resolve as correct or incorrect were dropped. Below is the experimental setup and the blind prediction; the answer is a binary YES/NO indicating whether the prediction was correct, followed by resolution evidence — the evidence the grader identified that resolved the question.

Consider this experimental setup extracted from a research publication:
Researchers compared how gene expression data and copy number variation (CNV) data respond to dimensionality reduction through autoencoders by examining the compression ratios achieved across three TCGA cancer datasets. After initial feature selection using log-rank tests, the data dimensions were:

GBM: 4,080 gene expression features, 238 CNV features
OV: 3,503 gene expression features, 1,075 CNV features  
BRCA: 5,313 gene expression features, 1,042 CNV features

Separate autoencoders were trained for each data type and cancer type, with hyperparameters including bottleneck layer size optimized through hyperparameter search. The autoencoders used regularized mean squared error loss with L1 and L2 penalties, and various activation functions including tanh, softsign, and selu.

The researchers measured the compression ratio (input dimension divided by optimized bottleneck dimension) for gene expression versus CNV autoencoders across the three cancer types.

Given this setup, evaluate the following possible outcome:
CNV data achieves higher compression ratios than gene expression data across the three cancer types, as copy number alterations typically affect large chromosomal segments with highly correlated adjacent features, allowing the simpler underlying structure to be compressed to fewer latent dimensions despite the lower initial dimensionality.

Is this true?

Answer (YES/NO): NO